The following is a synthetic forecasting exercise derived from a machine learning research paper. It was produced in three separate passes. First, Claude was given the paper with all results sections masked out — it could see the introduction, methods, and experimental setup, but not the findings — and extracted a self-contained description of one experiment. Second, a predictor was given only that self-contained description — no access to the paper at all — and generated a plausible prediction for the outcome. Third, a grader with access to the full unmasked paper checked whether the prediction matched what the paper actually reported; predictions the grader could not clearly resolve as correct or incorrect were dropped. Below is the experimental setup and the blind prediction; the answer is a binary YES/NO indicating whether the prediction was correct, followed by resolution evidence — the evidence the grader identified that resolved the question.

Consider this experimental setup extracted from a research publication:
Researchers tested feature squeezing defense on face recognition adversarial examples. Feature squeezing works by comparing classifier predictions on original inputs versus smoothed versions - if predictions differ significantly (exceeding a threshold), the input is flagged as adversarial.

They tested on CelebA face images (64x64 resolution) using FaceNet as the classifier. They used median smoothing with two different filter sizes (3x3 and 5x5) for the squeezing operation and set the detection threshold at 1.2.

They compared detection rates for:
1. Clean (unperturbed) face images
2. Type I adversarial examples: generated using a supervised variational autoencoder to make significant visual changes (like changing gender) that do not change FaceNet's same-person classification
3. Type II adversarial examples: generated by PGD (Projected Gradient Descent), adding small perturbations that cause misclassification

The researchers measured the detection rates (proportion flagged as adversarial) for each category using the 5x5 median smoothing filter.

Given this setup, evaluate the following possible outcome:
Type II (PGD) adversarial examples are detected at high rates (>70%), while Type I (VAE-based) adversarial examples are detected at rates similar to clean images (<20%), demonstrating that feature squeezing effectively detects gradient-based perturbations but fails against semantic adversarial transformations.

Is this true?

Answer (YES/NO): YES